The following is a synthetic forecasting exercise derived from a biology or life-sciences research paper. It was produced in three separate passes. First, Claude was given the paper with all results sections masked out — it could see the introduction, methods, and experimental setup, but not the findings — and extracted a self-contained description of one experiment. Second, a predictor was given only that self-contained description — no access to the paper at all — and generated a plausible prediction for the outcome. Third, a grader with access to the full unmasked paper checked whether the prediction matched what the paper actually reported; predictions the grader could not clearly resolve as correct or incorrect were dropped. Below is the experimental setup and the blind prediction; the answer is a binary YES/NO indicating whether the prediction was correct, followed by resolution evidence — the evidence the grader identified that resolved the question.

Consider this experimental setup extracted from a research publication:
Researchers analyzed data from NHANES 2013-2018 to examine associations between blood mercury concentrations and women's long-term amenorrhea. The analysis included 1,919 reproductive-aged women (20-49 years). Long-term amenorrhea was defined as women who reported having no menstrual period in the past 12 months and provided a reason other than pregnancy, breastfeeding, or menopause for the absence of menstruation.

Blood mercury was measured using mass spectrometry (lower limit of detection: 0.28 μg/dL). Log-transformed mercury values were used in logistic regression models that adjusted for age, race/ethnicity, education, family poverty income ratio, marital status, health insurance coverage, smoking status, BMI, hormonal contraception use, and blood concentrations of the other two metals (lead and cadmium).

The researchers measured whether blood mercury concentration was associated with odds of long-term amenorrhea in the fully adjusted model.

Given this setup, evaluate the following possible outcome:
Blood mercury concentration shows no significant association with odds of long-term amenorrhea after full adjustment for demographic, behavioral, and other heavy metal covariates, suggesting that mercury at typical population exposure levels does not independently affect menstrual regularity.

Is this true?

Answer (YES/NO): YES